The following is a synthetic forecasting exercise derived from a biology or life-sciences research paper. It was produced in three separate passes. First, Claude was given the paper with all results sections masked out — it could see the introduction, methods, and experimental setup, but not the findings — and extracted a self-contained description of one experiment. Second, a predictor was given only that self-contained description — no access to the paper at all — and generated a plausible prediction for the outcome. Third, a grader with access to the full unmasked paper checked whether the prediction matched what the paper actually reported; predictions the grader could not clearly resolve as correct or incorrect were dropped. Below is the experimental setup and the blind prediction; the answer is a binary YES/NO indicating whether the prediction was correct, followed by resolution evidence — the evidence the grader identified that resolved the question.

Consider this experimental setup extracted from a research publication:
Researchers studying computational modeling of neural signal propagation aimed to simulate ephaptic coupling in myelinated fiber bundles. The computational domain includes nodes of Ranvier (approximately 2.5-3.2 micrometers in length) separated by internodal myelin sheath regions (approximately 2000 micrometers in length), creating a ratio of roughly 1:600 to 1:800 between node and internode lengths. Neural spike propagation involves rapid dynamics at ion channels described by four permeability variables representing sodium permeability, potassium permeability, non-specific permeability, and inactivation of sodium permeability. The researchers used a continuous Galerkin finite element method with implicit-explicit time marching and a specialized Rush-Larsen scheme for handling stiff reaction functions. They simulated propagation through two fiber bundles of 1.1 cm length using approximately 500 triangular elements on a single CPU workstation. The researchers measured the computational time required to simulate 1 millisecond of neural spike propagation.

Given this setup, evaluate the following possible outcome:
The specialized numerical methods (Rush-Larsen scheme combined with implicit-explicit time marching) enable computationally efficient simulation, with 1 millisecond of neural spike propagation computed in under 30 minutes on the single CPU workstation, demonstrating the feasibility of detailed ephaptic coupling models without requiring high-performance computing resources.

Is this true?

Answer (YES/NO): NO